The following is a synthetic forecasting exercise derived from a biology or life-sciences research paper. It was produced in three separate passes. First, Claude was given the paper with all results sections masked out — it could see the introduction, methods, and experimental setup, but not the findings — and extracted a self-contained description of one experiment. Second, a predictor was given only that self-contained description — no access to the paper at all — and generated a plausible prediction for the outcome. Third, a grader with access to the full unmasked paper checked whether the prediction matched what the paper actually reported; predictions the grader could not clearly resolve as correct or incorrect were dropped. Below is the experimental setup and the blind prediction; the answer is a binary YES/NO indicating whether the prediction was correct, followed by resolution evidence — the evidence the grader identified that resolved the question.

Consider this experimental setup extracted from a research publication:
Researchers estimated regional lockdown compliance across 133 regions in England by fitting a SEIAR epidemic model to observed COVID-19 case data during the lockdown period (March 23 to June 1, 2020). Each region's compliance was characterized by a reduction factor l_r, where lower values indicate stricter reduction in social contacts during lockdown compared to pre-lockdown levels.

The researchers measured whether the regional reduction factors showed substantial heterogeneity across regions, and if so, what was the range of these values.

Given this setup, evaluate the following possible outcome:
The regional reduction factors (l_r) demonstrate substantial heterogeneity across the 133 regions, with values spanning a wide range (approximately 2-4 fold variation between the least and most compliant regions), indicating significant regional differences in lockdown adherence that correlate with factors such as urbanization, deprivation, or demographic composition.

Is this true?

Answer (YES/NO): NO